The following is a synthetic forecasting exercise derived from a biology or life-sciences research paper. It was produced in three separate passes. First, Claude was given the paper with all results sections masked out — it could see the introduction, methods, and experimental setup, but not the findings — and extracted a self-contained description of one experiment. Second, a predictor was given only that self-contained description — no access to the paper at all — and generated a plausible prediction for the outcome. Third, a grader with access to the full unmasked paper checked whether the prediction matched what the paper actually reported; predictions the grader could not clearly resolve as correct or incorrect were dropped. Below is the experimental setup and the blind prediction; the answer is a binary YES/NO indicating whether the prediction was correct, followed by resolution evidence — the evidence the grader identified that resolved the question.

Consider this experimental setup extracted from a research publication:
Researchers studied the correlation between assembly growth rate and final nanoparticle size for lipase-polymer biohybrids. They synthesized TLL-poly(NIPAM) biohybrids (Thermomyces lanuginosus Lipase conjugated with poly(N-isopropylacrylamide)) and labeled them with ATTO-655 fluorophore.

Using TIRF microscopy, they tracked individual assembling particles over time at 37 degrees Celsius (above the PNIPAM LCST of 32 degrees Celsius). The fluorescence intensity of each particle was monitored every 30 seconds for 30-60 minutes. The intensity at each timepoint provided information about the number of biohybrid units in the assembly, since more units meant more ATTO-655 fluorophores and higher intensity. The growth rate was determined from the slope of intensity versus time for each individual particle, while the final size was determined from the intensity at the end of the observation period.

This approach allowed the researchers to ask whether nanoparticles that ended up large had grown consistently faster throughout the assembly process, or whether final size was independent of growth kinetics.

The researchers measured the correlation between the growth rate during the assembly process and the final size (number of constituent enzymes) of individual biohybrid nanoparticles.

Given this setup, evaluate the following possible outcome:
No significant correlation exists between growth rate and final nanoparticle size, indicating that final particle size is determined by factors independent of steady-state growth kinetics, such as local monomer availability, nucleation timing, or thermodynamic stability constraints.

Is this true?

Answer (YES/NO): YES